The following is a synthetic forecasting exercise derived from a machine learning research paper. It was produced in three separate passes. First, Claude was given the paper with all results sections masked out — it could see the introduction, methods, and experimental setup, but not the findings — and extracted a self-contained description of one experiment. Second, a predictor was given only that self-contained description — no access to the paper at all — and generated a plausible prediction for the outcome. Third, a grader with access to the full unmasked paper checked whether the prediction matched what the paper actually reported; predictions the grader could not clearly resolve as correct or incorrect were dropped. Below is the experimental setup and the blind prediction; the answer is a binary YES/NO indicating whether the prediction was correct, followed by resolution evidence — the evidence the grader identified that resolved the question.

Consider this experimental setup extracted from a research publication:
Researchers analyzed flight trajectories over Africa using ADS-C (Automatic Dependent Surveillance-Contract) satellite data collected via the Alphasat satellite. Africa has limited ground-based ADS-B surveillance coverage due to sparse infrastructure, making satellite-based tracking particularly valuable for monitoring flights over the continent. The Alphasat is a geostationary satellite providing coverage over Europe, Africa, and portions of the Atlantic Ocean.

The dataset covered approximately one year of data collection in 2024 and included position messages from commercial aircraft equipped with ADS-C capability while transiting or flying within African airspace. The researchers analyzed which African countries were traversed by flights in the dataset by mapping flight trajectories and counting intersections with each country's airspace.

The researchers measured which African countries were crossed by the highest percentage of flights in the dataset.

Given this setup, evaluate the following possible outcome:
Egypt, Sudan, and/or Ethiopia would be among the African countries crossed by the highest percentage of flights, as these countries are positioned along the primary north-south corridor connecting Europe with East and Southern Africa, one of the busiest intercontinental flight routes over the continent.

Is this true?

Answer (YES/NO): YES